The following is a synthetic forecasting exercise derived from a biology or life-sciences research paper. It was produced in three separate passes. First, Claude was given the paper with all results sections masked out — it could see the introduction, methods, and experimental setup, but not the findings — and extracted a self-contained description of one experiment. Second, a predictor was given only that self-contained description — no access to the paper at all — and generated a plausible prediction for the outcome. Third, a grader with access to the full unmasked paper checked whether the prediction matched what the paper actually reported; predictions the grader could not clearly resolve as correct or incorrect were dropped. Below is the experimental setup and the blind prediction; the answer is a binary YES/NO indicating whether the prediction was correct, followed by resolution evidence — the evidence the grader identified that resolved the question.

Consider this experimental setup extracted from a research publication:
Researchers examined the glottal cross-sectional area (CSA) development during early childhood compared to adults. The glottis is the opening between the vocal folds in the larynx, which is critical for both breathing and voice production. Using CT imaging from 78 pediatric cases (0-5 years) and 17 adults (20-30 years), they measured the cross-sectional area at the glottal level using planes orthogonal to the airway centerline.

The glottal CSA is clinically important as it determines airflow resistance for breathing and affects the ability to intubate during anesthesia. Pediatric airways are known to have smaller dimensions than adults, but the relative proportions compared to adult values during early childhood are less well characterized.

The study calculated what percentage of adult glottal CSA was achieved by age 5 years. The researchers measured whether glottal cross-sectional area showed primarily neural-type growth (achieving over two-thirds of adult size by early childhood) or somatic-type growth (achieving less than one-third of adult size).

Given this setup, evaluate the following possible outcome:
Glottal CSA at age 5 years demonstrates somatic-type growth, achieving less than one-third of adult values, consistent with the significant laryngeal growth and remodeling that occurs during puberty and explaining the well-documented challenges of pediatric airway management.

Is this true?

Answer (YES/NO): NO